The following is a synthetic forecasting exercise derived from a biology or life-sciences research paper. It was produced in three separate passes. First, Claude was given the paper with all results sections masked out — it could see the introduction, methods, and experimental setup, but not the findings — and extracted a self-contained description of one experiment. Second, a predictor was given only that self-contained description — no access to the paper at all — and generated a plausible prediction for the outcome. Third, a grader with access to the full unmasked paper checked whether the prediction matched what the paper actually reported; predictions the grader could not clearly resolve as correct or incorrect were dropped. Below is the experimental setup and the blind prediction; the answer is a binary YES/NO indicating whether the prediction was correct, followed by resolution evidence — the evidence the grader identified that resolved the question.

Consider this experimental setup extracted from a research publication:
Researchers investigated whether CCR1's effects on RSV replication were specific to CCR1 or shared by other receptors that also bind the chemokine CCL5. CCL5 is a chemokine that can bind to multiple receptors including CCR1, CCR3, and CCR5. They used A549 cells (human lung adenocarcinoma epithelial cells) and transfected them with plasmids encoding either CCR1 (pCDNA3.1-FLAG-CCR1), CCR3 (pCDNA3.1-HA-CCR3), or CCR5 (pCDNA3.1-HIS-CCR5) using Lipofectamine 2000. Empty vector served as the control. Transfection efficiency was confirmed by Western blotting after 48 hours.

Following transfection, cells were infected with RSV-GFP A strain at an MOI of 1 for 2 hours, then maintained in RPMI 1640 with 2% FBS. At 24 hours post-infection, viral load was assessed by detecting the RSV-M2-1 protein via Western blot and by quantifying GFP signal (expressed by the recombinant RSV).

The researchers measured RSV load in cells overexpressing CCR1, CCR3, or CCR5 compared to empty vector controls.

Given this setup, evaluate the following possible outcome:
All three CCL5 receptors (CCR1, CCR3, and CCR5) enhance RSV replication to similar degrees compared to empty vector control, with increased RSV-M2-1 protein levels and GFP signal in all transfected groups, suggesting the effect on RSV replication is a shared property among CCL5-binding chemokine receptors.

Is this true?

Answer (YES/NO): NO